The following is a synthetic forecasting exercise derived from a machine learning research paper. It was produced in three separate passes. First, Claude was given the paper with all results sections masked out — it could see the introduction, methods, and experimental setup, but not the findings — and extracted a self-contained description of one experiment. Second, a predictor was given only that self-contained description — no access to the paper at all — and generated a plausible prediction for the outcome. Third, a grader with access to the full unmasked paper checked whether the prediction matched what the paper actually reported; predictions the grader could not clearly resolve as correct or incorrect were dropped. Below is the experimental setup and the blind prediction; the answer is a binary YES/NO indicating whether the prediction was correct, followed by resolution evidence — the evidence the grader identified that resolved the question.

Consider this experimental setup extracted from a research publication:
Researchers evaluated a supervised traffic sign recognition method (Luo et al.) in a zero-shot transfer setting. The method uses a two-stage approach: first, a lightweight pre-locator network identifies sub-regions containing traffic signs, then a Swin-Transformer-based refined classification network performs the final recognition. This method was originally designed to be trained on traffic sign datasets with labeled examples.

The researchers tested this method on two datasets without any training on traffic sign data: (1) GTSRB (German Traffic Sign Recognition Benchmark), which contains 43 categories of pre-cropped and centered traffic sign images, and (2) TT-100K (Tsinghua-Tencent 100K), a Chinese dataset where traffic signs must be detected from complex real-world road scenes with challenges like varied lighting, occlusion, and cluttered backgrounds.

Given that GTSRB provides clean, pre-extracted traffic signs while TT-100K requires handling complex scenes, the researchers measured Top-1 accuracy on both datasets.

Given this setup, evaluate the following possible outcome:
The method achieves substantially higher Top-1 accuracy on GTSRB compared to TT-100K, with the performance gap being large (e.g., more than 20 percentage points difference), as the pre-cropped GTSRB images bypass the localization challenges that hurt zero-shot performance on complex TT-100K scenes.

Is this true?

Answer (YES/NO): NO